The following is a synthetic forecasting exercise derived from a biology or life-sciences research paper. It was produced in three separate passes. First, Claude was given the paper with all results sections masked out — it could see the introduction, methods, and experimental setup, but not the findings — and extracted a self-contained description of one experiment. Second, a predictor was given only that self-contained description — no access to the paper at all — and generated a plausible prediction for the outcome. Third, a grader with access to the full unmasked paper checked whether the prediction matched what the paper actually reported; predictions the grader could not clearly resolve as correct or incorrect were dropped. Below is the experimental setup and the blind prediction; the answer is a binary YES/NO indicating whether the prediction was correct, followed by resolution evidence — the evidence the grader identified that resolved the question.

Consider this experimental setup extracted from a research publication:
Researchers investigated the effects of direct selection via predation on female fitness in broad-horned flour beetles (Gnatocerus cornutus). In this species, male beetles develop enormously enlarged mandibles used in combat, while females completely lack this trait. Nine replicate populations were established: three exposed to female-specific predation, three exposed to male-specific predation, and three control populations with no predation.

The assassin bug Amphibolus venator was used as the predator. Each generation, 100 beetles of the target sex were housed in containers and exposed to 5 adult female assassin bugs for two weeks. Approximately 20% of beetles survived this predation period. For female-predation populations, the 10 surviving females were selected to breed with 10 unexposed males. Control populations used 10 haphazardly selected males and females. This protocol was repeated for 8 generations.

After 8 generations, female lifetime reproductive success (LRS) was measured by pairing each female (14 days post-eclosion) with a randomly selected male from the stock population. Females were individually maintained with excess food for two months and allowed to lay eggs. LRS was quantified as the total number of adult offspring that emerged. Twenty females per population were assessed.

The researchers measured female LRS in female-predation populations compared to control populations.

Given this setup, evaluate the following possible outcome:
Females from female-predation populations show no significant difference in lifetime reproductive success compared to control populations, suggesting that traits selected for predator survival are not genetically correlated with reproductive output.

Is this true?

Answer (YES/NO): YES